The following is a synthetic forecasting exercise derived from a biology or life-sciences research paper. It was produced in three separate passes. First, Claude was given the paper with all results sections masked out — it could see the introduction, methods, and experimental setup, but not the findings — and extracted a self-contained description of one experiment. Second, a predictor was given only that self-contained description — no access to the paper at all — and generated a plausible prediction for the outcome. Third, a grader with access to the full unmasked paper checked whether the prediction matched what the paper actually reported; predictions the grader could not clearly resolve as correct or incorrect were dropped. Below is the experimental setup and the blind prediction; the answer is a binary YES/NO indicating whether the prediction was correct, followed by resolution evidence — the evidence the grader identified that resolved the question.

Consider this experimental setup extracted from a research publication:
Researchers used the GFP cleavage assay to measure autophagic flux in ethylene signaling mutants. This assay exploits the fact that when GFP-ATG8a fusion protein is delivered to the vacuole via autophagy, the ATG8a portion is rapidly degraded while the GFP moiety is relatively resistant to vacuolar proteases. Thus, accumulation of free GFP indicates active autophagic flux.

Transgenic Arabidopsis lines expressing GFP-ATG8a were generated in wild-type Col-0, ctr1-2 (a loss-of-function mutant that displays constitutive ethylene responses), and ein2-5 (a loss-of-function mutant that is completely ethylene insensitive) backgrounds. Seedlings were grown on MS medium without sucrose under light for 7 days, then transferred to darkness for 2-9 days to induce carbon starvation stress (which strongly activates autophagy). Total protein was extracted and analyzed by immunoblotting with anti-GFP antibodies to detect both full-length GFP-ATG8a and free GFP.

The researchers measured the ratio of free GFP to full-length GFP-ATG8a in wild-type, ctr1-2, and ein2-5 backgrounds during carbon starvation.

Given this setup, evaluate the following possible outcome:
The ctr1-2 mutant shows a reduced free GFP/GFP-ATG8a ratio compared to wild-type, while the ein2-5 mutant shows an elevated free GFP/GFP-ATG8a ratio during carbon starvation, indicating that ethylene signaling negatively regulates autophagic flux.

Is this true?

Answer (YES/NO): NO